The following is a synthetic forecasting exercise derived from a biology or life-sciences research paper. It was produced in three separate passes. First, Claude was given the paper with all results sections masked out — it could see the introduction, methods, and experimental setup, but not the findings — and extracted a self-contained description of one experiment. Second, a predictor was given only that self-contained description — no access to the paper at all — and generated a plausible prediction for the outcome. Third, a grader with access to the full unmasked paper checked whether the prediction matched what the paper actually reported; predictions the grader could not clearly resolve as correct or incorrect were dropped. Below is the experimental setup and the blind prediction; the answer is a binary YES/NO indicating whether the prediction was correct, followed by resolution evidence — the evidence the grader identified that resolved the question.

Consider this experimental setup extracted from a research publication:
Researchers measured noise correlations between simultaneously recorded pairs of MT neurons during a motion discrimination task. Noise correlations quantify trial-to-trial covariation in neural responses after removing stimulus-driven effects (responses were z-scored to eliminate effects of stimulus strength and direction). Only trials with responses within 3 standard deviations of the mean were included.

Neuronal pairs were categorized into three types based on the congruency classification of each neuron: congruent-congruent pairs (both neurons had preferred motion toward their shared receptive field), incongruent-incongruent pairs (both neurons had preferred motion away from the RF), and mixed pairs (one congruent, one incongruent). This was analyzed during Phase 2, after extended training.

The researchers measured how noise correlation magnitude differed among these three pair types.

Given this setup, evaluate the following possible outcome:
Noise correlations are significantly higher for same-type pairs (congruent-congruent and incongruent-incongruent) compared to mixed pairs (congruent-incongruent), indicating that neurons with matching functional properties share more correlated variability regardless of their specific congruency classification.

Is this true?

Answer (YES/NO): NO